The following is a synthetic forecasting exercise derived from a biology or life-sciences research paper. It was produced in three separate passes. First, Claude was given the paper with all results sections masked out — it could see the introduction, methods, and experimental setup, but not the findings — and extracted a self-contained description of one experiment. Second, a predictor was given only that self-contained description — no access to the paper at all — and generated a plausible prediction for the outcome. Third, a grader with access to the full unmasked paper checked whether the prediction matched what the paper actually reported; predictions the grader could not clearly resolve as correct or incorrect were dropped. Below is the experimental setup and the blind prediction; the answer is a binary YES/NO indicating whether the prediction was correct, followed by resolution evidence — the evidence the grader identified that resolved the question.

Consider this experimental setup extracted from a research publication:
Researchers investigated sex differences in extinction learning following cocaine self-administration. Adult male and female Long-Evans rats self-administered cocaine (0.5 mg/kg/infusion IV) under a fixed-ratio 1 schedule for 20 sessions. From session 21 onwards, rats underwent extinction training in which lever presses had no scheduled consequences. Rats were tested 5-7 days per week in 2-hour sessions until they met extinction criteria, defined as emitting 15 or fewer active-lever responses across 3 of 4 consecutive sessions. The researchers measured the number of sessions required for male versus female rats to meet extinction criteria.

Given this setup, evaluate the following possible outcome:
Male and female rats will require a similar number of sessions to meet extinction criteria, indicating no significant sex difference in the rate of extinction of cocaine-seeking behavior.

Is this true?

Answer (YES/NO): YES